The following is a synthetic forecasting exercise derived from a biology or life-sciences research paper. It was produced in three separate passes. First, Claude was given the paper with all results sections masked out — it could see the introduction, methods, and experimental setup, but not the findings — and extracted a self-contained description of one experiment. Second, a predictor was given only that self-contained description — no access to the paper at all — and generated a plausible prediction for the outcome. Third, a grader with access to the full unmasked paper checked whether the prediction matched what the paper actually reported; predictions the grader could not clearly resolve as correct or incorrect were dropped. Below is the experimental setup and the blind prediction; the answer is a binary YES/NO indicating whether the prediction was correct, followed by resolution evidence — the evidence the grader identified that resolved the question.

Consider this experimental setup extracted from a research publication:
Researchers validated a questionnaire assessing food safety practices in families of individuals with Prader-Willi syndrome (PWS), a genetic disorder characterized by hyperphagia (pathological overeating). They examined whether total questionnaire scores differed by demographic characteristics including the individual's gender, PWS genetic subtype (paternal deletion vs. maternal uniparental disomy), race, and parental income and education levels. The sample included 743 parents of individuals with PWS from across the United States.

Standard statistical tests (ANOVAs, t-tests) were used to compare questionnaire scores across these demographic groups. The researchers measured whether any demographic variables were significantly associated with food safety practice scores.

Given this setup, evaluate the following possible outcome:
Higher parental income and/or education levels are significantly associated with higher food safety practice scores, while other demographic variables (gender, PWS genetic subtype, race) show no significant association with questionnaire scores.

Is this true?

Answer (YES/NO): NO